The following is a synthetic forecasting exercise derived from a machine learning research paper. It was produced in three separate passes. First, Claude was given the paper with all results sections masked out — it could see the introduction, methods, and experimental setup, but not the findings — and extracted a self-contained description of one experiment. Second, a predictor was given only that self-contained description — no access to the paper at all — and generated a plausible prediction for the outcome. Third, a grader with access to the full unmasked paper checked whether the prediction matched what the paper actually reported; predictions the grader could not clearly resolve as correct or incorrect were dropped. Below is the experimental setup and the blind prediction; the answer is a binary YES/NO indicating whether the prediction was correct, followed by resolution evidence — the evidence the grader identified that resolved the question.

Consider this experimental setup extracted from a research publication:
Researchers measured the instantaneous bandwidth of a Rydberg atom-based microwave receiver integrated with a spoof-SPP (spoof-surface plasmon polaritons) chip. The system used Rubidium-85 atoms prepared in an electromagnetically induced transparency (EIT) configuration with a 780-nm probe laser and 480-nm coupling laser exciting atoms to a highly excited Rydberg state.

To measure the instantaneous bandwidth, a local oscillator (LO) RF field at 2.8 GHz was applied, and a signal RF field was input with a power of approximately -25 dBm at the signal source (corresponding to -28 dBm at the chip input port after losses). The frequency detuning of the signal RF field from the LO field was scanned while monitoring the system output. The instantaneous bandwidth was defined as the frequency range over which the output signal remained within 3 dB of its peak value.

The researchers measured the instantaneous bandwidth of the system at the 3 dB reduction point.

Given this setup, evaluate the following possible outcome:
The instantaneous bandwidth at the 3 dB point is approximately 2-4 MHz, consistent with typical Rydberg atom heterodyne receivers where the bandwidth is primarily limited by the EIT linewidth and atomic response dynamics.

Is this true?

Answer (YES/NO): NO